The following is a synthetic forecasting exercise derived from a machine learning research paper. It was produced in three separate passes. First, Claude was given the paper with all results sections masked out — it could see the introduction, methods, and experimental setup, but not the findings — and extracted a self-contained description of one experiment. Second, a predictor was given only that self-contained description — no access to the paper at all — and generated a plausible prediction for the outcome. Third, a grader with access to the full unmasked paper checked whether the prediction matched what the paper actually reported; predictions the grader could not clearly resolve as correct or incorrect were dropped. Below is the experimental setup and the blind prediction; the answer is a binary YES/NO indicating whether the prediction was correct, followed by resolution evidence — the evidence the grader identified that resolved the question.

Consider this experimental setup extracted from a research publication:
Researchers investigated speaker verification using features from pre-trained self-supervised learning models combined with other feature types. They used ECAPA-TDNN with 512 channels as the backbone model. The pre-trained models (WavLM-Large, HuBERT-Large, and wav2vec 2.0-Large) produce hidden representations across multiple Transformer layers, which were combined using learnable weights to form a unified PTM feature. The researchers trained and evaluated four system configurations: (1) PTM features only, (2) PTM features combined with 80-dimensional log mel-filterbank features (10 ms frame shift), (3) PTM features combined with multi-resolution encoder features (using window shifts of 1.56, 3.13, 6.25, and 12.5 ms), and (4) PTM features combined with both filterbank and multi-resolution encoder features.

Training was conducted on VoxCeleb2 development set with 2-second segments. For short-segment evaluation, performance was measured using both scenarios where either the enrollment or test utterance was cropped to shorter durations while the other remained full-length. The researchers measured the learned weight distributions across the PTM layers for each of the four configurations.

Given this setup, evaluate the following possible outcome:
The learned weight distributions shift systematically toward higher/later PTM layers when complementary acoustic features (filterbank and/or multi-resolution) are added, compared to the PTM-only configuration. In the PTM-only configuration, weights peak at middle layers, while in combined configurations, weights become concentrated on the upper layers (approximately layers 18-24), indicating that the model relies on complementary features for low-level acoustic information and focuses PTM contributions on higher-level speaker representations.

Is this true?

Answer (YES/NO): NO